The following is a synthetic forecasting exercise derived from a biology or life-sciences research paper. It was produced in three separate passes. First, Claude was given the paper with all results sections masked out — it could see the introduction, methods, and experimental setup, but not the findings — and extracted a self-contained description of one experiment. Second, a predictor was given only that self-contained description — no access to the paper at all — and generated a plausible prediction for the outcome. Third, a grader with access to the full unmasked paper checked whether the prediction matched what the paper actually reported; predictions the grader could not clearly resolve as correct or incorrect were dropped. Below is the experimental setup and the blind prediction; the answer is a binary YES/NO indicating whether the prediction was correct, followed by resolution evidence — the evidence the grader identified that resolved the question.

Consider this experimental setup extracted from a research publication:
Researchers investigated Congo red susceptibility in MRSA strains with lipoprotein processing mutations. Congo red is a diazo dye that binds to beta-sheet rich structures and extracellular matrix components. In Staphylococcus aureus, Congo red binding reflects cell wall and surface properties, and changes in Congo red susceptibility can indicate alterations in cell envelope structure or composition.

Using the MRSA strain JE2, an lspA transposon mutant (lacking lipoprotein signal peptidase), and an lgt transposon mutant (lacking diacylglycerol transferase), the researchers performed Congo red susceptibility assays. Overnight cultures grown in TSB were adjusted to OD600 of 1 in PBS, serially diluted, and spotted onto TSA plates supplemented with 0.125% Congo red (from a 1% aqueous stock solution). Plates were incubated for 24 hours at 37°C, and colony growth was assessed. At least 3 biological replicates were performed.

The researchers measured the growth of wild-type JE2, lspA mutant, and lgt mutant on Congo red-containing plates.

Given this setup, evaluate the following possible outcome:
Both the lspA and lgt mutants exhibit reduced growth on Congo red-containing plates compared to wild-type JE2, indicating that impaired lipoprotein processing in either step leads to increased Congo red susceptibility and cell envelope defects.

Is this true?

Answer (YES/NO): NO